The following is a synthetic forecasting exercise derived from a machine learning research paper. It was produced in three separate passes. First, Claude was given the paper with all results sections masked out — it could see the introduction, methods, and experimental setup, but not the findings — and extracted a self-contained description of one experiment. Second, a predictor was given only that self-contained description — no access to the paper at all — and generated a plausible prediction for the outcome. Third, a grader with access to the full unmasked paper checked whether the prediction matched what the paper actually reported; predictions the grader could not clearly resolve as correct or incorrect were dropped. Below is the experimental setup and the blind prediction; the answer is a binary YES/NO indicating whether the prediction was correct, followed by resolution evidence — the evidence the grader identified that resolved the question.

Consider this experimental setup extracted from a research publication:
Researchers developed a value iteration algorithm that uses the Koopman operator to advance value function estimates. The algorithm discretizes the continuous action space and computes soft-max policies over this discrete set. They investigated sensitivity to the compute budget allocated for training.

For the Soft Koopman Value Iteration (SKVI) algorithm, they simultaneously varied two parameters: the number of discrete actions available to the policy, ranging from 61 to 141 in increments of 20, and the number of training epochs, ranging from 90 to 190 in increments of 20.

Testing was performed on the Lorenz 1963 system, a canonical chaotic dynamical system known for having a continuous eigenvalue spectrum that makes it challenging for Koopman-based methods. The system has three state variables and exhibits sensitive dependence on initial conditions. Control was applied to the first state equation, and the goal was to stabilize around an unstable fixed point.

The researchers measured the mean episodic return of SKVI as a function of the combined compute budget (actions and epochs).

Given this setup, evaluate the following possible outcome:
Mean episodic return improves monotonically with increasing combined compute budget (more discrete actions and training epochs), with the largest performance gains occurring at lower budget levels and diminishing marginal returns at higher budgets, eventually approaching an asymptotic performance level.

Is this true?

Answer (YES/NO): NO